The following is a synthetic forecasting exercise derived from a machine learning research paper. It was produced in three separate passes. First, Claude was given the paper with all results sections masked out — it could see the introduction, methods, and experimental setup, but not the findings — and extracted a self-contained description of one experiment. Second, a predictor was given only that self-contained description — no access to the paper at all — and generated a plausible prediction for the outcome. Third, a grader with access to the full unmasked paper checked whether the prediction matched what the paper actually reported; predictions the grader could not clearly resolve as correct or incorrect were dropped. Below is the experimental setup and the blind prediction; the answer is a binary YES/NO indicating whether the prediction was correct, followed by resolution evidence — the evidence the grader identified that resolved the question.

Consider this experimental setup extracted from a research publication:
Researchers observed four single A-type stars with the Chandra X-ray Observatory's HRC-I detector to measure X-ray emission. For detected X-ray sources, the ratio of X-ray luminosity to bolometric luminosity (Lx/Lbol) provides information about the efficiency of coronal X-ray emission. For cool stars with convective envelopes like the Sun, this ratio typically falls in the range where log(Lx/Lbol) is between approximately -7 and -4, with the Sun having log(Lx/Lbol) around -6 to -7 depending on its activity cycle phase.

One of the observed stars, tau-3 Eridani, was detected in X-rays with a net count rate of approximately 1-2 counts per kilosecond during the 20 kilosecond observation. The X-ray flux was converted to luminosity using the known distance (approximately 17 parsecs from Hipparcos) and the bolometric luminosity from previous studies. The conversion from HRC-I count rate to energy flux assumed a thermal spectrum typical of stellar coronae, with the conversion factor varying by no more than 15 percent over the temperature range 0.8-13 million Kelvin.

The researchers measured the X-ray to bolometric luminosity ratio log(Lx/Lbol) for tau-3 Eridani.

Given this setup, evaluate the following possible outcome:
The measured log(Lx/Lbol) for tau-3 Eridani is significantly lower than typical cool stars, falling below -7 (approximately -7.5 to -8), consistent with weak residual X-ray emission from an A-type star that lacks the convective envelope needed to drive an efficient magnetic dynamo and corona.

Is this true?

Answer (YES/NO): YES